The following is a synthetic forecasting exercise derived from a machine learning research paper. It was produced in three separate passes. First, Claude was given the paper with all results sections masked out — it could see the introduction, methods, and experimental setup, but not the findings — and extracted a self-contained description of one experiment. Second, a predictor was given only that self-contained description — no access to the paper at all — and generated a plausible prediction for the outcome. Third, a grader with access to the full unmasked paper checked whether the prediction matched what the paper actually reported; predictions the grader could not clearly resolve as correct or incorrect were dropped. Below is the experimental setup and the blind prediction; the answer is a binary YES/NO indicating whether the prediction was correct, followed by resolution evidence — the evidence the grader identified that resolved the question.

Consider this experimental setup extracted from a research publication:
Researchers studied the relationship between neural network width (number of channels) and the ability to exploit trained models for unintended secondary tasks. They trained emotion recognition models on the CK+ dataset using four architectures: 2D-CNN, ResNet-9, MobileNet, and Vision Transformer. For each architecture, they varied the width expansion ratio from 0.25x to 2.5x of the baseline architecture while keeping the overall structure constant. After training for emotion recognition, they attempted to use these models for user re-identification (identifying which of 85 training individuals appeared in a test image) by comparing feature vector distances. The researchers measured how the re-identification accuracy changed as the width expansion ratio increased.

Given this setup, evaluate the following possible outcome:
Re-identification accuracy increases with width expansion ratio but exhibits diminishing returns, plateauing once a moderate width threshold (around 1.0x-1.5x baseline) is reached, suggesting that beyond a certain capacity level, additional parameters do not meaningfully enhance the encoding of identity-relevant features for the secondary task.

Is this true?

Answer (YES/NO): NO